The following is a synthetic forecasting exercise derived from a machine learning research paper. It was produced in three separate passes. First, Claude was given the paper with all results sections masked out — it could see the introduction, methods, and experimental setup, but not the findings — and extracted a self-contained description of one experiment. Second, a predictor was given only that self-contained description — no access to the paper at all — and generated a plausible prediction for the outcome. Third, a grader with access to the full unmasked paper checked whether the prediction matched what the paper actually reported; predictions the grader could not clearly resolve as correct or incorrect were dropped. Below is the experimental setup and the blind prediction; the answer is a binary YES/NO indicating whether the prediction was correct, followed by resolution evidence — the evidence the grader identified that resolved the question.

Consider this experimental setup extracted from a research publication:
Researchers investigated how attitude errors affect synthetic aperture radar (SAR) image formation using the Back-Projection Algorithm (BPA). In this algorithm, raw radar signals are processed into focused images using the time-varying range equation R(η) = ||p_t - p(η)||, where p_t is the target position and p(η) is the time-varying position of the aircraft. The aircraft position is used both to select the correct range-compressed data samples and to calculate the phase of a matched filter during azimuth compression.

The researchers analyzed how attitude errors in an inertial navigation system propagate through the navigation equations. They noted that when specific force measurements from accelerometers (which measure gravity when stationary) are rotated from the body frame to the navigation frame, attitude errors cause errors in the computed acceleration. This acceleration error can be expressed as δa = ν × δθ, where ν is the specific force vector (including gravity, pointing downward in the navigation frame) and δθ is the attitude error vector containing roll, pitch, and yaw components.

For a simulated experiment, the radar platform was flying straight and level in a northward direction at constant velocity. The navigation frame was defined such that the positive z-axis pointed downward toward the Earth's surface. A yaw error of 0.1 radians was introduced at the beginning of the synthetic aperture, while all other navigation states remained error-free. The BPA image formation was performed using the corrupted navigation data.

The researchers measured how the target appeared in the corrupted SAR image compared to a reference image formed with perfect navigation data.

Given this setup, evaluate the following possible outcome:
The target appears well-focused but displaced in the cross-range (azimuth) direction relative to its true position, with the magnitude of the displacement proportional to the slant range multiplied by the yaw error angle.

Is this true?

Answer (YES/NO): NO